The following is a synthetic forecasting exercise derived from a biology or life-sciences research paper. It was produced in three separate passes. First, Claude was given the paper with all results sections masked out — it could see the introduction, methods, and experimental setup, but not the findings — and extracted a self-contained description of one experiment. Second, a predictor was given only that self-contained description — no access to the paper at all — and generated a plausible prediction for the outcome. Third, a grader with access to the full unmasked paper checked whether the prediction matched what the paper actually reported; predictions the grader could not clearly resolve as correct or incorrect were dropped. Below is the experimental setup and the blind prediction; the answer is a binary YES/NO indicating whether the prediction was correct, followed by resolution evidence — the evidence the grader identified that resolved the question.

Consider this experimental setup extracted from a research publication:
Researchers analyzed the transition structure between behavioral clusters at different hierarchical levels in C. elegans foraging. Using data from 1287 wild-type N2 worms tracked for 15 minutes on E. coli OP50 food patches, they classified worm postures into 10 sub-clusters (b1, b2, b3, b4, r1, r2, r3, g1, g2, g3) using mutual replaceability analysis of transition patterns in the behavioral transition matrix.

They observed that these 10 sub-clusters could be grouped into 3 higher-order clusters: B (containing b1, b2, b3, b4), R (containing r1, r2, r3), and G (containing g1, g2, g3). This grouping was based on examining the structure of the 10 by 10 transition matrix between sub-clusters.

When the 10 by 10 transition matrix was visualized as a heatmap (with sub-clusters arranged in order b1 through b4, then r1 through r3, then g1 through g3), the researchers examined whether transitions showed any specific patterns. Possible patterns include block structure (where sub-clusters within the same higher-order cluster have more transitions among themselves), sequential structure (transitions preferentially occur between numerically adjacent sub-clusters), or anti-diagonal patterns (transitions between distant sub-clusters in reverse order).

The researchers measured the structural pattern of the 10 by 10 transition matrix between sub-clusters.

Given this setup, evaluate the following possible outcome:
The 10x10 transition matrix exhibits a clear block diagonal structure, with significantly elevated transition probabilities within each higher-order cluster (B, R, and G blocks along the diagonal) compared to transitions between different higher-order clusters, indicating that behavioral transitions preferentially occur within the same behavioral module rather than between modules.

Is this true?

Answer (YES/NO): NO